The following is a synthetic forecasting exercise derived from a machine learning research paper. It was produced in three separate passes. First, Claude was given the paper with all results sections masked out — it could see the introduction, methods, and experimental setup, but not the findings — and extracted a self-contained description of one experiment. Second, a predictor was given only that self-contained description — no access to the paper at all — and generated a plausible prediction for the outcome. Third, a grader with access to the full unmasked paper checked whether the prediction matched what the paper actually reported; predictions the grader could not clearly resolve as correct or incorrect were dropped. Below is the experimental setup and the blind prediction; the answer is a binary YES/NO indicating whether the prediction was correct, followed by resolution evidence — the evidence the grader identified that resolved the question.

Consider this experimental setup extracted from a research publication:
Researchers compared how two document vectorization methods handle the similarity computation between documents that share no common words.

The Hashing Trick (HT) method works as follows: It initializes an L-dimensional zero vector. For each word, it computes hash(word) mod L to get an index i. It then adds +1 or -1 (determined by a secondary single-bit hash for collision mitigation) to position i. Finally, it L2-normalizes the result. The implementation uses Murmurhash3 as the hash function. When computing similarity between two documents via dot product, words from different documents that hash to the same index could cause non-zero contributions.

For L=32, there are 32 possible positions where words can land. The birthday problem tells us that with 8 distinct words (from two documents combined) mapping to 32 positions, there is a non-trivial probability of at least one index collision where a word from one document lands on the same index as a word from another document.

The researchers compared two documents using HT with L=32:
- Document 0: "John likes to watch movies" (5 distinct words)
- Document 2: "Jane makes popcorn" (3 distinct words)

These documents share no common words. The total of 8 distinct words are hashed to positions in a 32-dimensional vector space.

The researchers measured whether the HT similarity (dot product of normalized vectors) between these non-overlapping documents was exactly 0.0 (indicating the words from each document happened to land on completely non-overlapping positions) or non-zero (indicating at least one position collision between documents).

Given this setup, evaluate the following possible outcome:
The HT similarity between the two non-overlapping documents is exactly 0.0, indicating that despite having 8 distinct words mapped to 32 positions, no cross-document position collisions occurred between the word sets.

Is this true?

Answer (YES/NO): YES